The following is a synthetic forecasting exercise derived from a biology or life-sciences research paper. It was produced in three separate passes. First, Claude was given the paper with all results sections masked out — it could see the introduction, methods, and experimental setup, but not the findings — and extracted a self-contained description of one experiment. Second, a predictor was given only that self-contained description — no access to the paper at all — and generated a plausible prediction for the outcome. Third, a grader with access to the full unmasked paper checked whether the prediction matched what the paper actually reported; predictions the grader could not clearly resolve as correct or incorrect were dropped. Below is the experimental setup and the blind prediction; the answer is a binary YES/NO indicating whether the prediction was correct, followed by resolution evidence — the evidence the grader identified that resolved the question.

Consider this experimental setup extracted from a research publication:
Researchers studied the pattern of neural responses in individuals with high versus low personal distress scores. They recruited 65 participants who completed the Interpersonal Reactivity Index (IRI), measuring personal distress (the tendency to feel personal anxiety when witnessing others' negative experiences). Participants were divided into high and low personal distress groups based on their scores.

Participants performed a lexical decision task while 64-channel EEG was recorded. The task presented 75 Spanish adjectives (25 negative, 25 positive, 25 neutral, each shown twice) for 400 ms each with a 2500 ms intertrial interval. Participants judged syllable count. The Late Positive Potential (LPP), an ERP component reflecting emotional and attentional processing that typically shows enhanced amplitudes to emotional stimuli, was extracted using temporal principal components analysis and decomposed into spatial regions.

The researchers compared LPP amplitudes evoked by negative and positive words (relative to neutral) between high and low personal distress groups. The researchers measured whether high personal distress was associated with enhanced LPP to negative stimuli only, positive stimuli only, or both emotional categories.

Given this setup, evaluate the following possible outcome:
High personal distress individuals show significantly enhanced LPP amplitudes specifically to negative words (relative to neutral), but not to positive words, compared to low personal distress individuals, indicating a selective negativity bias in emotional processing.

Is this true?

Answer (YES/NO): NO